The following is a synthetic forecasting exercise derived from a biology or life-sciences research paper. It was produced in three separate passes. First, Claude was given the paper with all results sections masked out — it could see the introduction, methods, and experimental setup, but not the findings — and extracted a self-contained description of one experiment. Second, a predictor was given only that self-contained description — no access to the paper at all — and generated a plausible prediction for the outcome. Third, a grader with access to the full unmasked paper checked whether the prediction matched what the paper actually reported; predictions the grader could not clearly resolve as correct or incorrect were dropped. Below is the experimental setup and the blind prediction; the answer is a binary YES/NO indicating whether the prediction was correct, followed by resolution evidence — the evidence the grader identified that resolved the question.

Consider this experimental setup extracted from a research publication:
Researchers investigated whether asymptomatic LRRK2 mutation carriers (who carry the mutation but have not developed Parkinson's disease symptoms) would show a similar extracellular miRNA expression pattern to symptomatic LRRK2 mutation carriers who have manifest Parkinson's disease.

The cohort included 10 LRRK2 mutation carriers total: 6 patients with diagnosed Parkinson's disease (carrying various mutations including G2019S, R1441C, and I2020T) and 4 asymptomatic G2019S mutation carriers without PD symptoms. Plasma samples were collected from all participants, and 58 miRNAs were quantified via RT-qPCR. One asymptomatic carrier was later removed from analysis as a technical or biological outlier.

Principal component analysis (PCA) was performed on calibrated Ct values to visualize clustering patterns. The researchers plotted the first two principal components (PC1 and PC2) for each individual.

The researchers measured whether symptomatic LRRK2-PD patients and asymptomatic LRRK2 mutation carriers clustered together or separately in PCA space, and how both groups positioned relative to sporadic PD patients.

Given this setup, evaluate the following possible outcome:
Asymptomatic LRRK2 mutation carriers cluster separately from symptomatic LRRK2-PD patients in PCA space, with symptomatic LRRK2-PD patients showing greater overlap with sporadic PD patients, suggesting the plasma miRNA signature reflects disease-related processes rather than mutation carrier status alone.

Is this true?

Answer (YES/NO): NO